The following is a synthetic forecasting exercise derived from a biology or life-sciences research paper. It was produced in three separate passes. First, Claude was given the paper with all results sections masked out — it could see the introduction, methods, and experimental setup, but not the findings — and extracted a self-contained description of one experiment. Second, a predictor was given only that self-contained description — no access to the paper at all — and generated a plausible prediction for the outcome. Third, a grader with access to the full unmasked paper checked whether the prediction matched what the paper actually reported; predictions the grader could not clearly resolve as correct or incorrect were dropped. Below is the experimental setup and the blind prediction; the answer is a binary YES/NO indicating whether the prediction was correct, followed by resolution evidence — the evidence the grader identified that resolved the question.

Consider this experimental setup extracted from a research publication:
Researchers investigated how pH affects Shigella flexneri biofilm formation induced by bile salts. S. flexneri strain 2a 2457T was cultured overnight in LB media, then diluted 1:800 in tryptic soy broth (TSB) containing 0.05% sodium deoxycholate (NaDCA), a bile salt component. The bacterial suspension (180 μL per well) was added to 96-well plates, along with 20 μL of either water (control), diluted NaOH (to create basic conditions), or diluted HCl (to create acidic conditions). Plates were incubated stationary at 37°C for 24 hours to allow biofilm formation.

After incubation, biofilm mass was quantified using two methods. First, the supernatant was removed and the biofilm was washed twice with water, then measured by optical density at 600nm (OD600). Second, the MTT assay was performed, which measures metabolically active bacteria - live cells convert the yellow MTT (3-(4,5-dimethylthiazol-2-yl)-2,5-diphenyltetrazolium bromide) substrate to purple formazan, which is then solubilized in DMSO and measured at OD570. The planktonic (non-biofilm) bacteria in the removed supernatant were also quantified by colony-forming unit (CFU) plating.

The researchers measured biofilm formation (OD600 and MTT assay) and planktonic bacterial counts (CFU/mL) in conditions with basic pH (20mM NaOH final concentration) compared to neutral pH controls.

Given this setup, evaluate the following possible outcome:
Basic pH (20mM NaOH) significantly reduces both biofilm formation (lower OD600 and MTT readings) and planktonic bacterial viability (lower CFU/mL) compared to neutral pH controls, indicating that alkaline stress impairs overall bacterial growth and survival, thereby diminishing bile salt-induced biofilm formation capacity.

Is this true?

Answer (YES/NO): NO